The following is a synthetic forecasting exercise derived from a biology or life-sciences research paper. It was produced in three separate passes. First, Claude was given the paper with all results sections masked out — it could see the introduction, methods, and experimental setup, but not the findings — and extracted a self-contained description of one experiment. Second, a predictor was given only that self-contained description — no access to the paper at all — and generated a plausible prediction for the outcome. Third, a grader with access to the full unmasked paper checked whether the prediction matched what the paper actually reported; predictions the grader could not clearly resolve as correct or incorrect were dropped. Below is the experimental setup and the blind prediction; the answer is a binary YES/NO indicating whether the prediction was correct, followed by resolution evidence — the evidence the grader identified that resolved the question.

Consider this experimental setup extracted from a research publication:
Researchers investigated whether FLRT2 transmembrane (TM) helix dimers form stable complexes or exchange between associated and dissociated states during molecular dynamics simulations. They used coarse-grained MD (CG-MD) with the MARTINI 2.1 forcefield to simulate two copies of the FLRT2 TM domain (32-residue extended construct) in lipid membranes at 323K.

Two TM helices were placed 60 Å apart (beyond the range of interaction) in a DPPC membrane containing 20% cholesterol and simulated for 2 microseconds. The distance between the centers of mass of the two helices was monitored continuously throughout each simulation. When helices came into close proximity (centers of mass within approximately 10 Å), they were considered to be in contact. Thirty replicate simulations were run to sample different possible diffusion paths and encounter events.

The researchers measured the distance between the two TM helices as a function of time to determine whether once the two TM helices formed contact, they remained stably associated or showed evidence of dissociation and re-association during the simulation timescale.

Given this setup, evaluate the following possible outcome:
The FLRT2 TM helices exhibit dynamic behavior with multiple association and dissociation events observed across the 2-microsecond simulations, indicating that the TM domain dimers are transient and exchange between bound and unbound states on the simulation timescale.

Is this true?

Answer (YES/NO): NO